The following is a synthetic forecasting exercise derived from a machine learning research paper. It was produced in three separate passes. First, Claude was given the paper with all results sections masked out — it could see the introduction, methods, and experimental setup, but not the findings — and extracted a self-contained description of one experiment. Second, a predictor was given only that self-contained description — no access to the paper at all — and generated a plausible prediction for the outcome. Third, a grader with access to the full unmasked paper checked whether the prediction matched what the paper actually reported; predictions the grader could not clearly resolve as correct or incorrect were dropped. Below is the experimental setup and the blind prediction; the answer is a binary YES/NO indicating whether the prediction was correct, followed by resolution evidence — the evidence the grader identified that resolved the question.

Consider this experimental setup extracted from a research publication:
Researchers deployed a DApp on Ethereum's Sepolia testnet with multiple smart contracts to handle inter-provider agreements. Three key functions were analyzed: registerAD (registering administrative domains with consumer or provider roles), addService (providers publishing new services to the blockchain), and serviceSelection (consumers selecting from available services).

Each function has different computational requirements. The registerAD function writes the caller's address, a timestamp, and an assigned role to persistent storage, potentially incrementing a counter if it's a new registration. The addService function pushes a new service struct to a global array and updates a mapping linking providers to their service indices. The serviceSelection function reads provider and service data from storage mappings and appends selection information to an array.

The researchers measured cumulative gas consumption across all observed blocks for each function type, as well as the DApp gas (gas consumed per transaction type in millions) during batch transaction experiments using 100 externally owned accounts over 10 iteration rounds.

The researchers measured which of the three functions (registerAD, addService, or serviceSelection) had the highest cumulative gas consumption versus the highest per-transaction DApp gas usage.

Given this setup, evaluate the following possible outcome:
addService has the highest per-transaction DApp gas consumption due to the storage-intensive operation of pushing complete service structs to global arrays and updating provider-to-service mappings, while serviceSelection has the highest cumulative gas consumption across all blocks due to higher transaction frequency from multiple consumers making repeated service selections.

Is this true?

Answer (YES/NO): NO